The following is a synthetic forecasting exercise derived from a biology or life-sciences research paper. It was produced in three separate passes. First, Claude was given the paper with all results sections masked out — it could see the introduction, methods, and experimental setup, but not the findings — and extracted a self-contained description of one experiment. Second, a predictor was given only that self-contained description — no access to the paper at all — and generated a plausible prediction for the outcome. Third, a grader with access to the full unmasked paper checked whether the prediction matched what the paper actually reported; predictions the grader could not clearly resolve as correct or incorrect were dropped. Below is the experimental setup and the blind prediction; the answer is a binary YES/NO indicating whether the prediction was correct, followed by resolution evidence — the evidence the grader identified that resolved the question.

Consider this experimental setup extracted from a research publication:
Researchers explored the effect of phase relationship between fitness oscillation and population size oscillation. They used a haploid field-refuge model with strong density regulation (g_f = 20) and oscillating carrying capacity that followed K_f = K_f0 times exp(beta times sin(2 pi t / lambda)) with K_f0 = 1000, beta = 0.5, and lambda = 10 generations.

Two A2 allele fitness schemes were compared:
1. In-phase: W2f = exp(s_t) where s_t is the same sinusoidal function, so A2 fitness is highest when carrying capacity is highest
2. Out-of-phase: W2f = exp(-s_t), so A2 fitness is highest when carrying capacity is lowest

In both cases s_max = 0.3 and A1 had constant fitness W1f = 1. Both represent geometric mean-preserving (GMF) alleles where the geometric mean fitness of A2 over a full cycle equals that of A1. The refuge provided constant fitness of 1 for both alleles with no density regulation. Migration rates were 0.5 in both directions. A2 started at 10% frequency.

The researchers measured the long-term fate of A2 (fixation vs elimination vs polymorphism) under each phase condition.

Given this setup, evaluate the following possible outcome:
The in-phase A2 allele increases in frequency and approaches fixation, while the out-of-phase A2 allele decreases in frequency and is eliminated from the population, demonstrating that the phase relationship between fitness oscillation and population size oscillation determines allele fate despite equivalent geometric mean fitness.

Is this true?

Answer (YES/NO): YES